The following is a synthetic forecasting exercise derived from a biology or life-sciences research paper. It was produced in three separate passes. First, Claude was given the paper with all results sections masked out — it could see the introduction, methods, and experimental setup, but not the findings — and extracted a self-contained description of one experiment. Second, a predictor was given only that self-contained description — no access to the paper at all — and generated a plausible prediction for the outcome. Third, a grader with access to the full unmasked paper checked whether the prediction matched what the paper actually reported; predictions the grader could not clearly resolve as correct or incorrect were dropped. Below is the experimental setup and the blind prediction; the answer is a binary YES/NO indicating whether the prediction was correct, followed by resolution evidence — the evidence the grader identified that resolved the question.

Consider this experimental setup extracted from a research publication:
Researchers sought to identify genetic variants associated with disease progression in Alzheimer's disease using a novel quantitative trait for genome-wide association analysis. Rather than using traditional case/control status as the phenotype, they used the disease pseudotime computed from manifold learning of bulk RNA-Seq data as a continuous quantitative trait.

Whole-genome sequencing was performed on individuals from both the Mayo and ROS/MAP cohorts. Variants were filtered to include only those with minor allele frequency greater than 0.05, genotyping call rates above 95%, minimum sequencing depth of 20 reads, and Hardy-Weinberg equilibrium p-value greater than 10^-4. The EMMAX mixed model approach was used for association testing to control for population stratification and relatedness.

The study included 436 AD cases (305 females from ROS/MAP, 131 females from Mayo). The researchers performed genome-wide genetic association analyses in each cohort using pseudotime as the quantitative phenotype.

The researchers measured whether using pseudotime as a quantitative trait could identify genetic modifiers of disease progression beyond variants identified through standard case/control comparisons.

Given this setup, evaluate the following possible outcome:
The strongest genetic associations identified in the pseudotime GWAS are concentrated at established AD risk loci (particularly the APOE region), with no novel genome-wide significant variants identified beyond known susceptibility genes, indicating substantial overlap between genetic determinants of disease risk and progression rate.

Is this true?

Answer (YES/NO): NO